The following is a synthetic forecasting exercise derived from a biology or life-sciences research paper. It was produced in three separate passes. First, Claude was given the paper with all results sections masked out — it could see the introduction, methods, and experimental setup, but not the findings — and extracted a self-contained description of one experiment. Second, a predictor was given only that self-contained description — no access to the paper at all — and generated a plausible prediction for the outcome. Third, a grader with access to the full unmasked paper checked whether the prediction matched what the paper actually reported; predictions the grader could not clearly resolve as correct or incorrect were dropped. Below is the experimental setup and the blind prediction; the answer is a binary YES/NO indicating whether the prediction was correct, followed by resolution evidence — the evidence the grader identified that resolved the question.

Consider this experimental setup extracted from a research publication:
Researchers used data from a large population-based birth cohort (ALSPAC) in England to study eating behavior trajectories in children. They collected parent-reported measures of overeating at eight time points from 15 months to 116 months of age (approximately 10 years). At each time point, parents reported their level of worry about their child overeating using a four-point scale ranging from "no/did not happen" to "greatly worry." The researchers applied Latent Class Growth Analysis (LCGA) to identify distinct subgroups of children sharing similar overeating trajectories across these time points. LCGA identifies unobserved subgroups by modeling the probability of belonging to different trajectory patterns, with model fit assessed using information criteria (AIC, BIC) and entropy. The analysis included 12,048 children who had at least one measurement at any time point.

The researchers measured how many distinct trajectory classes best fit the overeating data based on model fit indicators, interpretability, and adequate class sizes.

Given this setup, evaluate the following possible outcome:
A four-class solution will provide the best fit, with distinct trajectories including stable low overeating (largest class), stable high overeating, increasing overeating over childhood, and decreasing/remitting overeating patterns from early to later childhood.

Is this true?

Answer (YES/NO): NO